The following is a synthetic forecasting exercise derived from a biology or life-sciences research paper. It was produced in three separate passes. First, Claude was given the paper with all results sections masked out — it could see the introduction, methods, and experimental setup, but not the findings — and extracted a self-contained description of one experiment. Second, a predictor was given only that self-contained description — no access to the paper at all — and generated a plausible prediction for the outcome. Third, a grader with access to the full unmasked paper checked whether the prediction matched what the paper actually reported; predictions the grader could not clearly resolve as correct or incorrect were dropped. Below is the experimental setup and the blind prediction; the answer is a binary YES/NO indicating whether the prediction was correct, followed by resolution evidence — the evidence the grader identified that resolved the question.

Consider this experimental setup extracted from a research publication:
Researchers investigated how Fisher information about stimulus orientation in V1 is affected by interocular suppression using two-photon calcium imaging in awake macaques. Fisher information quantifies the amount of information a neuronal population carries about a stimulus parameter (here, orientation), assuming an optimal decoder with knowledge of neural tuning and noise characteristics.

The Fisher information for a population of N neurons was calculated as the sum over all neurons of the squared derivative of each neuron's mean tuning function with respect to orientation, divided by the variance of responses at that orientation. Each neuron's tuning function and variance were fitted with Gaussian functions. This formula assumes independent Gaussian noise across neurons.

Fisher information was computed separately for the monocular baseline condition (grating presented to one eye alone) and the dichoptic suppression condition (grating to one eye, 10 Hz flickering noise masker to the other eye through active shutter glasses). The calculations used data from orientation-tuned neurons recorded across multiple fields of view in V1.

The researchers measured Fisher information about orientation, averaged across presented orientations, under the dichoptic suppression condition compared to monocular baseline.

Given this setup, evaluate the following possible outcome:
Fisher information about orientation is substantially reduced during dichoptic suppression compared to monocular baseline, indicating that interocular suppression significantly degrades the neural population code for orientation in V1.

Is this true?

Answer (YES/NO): YES